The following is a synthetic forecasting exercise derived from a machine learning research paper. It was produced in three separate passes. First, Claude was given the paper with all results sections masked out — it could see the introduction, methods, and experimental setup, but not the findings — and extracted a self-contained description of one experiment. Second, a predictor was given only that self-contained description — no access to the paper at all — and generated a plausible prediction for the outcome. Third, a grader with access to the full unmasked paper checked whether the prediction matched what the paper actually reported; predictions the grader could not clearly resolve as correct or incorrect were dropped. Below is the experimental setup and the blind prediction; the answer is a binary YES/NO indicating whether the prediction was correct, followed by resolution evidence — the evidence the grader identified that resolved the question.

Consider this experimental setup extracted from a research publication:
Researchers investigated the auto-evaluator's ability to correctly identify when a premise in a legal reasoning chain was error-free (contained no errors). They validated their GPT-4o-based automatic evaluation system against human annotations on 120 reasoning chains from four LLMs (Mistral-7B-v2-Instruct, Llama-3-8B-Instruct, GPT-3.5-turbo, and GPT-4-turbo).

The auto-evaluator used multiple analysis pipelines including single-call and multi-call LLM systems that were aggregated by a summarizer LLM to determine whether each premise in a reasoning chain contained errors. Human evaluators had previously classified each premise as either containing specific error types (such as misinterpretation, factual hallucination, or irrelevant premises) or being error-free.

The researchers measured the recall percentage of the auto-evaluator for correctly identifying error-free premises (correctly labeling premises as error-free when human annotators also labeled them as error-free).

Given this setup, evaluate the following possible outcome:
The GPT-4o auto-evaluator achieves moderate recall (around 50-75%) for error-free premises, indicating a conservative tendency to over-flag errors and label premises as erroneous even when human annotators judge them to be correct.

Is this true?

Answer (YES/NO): NO